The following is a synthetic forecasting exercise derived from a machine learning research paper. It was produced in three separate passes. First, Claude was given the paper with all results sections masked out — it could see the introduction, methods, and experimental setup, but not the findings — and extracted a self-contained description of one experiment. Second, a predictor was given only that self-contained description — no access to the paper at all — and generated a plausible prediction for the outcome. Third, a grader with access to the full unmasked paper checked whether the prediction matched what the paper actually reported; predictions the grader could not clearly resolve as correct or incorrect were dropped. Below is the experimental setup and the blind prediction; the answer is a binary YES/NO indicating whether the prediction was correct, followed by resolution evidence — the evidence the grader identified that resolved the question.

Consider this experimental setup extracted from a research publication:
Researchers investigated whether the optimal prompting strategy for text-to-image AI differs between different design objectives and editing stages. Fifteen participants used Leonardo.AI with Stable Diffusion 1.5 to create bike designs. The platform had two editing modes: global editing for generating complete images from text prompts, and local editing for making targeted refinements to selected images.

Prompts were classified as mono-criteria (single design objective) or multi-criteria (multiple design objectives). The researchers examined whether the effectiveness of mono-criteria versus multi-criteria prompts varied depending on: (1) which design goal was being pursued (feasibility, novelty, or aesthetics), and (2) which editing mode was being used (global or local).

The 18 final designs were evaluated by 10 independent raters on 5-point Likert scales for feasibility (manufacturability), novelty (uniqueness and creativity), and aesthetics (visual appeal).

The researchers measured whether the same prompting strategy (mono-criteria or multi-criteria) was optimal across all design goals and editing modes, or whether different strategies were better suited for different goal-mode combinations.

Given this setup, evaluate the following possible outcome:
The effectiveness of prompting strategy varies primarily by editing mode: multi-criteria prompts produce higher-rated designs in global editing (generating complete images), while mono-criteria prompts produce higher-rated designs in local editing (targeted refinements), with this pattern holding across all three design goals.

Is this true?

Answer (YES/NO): NO